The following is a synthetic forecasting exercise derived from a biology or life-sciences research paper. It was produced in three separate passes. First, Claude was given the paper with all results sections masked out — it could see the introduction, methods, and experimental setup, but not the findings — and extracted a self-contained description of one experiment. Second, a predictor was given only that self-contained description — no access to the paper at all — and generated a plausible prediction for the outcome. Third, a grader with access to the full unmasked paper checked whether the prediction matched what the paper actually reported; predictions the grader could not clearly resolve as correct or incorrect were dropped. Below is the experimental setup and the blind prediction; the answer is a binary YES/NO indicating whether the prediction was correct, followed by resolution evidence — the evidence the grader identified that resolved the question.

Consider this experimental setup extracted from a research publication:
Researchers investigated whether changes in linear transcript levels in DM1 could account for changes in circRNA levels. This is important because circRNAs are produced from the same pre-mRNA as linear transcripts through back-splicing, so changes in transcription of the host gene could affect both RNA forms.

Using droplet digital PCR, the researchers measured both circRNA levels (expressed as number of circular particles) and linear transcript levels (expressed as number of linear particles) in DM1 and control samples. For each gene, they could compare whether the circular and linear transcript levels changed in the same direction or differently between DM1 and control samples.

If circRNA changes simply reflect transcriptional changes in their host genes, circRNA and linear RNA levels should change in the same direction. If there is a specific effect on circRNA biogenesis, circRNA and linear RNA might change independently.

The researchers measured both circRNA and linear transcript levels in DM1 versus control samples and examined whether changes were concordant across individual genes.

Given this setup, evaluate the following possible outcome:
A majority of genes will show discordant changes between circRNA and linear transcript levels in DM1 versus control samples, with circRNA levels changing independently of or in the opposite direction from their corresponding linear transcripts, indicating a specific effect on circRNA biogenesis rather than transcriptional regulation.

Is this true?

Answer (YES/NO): YES